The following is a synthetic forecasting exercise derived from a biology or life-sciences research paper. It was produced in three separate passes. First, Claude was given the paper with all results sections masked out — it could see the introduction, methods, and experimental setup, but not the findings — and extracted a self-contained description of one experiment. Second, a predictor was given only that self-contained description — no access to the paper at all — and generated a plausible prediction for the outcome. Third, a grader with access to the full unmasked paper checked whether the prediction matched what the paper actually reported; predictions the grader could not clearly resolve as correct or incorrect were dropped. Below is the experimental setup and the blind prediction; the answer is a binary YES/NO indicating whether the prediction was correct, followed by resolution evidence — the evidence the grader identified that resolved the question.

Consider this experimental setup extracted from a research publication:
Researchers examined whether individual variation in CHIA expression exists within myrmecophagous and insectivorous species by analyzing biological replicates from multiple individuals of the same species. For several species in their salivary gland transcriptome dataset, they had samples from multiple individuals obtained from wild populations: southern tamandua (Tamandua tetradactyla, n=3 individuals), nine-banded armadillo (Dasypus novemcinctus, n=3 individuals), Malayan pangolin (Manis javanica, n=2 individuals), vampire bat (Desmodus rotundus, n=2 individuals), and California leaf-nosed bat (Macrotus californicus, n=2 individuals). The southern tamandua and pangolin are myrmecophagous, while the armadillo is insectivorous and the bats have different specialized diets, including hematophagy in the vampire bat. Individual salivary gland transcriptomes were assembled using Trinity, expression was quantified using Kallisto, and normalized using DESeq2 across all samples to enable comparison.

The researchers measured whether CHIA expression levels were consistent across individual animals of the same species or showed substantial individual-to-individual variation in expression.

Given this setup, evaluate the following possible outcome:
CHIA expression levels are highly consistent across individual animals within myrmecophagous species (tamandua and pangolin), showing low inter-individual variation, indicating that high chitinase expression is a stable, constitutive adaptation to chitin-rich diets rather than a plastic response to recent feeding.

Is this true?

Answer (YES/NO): NO